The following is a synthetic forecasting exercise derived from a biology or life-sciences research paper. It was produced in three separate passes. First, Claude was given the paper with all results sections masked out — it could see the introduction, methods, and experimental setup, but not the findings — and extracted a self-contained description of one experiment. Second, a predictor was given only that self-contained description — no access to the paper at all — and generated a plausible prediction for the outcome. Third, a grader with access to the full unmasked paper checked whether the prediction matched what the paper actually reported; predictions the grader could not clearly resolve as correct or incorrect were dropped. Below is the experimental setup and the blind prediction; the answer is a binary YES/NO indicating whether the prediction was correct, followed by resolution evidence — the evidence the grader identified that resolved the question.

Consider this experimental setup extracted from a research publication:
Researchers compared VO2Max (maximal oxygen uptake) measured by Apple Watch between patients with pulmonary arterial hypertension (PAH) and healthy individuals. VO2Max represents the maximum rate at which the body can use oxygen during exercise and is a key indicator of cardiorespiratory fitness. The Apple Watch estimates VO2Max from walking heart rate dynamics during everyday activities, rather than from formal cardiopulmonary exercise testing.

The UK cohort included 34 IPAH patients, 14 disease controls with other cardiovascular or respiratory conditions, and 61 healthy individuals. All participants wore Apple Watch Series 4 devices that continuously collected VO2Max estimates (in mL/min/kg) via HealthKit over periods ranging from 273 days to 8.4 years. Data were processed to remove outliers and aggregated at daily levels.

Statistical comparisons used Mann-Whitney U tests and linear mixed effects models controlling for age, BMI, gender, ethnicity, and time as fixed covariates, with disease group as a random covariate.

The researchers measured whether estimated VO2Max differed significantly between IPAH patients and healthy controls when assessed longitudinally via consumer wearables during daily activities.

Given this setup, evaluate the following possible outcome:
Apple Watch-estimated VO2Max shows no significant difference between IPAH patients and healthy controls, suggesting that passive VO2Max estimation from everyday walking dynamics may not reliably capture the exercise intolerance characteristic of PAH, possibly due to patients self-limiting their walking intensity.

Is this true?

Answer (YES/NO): YES